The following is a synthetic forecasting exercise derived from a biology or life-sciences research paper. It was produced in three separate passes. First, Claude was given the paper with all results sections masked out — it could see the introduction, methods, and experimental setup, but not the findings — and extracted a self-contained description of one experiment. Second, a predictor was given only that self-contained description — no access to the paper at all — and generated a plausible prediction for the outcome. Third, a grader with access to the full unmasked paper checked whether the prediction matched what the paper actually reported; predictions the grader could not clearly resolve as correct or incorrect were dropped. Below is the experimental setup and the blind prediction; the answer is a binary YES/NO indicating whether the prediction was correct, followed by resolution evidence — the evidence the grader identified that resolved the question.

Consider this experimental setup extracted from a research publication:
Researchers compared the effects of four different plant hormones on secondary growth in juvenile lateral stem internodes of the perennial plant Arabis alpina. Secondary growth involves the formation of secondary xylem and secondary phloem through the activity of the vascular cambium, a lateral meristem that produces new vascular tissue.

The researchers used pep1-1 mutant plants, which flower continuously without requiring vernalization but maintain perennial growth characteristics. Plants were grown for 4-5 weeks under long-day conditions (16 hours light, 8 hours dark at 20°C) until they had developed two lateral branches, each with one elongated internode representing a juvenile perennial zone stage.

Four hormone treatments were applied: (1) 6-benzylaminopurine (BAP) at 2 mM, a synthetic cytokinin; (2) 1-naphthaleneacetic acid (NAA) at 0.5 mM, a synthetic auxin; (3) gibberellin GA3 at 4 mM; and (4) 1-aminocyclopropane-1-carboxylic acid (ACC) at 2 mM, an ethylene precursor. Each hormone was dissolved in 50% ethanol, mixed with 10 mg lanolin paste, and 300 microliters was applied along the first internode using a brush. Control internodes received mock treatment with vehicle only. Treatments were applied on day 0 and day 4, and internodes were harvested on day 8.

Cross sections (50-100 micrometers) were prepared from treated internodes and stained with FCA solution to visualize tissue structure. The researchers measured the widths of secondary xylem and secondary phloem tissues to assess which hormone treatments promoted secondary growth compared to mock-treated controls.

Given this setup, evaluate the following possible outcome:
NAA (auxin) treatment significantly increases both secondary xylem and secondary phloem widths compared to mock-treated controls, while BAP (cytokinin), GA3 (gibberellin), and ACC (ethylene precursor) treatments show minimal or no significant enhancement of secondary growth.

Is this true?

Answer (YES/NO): NO